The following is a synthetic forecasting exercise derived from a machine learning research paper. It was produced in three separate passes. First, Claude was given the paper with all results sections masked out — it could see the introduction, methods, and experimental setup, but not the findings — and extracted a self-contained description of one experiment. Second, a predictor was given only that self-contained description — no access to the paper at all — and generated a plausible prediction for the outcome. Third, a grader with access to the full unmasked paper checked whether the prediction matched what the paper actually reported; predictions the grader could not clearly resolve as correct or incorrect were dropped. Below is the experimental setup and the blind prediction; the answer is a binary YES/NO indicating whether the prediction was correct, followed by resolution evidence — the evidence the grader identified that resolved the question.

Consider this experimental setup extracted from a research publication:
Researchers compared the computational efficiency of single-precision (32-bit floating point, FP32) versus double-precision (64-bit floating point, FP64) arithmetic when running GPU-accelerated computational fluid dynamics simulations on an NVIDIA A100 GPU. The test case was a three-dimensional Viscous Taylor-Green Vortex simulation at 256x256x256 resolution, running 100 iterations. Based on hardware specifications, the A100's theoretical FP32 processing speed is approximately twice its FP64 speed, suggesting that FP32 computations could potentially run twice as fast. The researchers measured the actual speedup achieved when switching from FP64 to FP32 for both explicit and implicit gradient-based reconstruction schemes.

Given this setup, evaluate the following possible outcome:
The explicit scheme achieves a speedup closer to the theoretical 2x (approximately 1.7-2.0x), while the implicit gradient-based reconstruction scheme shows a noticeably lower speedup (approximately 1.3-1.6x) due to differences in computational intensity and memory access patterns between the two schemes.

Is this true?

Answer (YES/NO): NO